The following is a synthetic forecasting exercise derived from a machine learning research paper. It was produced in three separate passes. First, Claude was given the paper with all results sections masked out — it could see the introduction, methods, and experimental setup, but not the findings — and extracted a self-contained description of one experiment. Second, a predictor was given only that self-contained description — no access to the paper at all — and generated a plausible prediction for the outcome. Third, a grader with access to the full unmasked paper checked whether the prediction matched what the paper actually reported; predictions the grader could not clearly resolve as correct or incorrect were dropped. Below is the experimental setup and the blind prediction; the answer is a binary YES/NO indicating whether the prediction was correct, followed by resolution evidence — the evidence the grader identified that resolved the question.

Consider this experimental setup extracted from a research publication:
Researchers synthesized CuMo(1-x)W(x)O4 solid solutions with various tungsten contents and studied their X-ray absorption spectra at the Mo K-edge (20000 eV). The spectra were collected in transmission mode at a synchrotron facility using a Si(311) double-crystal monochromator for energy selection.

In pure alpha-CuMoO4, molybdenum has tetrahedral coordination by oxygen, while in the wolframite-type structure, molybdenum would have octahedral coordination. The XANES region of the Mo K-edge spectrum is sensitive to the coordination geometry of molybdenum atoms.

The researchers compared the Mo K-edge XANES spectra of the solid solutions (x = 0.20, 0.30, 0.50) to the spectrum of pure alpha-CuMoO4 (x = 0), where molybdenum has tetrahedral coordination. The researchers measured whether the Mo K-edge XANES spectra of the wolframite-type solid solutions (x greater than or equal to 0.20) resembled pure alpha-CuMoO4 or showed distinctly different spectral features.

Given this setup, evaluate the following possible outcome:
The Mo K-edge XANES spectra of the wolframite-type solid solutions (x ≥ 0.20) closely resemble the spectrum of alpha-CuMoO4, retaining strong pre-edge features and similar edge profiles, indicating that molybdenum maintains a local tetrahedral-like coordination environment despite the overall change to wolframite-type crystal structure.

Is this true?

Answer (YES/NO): NO